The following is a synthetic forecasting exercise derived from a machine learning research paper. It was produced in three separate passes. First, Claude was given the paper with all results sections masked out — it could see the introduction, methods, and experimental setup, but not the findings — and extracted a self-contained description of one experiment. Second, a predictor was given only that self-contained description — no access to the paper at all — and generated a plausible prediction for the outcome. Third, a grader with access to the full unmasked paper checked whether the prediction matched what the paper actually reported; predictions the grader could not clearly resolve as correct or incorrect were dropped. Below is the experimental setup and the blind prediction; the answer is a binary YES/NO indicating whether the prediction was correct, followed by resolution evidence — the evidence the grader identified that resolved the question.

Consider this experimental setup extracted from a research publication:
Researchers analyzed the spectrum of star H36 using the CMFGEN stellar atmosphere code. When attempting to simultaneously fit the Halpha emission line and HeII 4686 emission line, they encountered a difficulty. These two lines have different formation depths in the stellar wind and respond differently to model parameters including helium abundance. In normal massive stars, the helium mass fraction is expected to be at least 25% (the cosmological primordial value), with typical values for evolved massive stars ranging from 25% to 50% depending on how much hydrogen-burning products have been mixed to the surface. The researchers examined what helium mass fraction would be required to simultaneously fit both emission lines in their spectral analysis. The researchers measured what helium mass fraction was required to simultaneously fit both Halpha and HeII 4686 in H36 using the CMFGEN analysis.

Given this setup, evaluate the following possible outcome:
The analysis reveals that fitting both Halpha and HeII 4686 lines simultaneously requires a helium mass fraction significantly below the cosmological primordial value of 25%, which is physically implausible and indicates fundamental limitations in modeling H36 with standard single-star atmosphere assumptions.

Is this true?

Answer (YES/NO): YES